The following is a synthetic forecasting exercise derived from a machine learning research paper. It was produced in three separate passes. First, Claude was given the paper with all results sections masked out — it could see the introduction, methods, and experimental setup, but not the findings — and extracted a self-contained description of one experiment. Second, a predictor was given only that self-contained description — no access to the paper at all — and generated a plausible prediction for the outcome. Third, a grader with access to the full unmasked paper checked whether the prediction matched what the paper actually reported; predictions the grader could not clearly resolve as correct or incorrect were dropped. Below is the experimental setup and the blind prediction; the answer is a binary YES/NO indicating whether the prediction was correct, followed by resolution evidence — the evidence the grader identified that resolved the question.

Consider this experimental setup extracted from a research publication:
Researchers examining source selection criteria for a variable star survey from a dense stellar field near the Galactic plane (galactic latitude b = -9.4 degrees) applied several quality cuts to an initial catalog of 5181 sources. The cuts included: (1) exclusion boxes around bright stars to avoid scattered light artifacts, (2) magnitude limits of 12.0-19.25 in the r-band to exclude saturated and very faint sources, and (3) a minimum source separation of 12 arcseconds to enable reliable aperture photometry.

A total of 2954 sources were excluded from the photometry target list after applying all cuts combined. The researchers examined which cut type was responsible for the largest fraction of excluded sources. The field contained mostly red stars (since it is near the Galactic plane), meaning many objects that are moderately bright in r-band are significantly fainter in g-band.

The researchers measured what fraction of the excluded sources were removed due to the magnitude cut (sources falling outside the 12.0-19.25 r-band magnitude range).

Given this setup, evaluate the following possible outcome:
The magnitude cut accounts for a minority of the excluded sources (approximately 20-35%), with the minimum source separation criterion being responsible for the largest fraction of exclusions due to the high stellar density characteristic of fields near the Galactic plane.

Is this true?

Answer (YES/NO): NO